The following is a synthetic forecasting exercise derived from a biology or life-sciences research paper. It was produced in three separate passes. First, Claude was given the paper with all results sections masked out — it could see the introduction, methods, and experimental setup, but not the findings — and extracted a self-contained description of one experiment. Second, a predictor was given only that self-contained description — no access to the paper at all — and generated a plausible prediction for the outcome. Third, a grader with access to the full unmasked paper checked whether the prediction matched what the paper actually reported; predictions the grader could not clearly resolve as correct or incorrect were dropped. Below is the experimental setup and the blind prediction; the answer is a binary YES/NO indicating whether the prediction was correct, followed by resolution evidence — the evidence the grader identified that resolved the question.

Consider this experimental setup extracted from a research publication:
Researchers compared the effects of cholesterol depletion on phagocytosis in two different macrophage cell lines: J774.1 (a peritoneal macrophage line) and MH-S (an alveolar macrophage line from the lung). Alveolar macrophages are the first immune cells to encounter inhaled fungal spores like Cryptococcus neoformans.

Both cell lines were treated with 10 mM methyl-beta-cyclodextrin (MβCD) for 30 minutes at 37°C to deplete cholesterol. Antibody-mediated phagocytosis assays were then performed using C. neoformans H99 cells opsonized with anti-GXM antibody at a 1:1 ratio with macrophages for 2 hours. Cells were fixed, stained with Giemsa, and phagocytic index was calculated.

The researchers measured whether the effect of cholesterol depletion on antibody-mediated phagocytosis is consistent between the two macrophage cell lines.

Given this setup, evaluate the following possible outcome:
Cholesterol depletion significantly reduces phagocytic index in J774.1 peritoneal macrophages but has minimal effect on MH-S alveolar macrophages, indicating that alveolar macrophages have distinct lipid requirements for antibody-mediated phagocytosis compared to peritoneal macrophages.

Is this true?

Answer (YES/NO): NO